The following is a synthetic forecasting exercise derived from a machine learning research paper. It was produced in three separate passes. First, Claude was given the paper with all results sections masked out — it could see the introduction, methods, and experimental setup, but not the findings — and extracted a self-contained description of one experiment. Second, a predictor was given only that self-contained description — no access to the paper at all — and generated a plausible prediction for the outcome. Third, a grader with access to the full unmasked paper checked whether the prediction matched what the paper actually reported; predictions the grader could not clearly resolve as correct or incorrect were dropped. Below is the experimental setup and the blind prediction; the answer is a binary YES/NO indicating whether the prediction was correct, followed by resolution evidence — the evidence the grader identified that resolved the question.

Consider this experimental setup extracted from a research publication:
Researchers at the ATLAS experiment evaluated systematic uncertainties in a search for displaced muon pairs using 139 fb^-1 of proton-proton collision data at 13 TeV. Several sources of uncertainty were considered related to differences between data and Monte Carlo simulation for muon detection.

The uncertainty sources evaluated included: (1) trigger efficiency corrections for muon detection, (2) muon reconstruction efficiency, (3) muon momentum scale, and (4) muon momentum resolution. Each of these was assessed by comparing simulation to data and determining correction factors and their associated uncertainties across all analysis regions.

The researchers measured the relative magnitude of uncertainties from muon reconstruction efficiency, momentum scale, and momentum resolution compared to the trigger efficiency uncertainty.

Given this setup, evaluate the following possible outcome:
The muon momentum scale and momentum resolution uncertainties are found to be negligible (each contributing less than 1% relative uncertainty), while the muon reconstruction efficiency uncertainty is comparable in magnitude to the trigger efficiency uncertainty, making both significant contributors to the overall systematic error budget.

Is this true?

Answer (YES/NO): NO